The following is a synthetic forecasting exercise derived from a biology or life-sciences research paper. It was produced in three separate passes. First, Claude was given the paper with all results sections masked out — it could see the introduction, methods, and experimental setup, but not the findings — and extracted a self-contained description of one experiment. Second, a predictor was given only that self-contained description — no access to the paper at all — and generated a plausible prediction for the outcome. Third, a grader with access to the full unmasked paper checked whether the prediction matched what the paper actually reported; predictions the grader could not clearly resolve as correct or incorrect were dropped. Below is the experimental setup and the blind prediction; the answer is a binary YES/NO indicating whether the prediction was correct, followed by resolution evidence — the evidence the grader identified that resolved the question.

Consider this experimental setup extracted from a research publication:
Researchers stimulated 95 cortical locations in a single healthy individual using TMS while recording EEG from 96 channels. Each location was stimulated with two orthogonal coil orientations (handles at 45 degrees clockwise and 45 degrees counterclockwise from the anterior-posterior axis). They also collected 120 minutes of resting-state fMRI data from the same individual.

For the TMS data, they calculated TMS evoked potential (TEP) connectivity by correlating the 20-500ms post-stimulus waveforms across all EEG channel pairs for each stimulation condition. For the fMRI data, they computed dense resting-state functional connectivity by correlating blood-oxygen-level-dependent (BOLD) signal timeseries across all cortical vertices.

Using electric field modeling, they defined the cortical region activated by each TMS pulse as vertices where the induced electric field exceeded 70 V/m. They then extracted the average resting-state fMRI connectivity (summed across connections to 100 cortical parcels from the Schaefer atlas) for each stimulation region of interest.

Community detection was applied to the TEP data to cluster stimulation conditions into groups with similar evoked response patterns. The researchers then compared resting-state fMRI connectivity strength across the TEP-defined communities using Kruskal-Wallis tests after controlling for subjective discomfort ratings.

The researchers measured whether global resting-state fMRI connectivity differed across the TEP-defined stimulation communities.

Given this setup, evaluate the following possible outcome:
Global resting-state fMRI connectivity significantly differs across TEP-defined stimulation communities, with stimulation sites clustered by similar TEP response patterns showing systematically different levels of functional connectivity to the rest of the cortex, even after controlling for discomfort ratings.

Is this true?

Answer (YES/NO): YES